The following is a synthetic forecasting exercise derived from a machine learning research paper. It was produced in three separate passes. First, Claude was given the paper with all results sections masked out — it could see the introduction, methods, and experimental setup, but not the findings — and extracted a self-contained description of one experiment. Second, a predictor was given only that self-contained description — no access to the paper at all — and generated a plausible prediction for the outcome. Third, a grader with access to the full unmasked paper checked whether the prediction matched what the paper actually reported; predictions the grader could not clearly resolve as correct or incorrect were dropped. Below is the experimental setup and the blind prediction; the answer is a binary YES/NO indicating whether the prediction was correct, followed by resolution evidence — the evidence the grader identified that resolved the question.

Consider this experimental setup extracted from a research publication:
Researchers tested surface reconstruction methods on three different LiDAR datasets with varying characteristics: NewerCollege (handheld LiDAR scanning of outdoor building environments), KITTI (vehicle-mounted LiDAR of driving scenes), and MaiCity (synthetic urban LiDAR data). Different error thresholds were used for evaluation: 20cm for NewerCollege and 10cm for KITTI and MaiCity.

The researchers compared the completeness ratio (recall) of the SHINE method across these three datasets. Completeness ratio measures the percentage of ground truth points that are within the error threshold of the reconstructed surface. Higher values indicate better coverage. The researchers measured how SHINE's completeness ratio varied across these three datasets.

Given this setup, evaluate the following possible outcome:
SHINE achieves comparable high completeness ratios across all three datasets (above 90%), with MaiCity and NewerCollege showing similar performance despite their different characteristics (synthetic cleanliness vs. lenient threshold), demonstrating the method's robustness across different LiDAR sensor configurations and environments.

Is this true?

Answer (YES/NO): YES